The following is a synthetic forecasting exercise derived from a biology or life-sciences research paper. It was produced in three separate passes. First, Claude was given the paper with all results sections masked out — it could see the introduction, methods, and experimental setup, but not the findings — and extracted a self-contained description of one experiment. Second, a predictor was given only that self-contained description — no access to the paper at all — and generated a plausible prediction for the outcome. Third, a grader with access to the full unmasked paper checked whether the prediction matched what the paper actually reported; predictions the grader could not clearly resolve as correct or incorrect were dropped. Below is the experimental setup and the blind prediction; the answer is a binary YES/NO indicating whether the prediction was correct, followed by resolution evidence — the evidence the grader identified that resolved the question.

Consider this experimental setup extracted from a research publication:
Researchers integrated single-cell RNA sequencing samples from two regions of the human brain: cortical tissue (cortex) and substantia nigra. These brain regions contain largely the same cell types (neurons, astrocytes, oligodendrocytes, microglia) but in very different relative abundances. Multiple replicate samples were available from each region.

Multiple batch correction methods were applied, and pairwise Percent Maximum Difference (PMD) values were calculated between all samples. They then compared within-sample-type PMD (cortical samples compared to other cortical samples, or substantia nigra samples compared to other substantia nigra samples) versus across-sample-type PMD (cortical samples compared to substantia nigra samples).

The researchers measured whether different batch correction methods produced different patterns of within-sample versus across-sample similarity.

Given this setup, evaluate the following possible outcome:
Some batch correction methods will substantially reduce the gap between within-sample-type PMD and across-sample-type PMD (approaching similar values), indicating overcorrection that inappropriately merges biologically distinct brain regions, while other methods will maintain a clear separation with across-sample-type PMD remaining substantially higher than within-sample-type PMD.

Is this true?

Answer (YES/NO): NO